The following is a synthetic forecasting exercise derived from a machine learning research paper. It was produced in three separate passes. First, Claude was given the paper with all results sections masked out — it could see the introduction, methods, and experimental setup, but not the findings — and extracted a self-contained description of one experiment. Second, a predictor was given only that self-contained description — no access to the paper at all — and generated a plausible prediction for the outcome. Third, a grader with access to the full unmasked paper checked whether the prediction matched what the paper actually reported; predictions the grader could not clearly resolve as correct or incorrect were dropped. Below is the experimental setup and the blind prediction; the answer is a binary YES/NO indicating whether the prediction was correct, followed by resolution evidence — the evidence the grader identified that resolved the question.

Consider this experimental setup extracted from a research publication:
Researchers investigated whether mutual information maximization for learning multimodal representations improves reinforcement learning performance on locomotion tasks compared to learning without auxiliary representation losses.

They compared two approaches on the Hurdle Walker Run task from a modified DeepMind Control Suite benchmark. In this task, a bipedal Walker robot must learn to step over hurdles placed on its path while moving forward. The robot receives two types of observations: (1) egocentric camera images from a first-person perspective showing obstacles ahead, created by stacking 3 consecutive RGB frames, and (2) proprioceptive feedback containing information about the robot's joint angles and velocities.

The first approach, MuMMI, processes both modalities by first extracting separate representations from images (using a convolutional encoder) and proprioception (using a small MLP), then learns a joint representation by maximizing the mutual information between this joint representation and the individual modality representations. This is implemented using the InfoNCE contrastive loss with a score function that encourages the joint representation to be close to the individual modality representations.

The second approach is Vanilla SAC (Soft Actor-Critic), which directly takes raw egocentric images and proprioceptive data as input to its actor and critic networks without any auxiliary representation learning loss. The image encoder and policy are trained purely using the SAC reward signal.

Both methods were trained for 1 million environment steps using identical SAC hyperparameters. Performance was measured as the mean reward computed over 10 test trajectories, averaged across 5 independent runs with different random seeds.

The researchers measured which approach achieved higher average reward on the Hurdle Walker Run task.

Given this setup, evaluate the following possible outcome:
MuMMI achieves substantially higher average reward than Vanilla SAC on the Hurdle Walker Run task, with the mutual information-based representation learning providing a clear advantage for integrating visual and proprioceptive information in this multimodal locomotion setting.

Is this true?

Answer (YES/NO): NO